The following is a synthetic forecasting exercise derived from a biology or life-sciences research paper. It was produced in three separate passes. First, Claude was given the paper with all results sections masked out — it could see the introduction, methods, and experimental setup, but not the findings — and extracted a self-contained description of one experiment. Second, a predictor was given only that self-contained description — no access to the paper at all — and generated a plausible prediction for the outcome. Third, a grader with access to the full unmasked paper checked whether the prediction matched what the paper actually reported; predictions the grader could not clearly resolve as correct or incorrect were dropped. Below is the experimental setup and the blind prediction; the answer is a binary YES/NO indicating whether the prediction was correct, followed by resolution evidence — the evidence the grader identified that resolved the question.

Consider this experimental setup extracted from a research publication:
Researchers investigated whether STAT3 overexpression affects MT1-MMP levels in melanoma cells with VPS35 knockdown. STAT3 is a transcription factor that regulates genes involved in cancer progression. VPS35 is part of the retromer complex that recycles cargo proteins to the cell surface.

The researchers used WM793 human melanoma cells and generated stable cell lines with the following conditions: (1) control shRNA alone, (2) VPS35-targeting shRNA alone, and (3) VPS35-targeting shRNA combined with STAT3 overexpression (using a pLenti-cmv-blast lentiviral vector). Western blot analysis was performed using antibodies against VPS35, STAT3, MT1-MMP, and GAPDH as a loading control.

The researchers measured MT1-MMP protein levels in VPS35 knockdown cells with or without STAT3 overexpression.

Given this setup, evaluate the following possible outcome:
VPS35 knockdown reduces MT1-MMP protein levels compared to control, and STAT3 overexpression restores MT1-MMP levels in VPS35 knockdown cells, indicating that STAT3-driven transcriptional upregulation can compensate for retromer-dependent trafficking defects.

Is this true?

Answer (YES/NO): YES